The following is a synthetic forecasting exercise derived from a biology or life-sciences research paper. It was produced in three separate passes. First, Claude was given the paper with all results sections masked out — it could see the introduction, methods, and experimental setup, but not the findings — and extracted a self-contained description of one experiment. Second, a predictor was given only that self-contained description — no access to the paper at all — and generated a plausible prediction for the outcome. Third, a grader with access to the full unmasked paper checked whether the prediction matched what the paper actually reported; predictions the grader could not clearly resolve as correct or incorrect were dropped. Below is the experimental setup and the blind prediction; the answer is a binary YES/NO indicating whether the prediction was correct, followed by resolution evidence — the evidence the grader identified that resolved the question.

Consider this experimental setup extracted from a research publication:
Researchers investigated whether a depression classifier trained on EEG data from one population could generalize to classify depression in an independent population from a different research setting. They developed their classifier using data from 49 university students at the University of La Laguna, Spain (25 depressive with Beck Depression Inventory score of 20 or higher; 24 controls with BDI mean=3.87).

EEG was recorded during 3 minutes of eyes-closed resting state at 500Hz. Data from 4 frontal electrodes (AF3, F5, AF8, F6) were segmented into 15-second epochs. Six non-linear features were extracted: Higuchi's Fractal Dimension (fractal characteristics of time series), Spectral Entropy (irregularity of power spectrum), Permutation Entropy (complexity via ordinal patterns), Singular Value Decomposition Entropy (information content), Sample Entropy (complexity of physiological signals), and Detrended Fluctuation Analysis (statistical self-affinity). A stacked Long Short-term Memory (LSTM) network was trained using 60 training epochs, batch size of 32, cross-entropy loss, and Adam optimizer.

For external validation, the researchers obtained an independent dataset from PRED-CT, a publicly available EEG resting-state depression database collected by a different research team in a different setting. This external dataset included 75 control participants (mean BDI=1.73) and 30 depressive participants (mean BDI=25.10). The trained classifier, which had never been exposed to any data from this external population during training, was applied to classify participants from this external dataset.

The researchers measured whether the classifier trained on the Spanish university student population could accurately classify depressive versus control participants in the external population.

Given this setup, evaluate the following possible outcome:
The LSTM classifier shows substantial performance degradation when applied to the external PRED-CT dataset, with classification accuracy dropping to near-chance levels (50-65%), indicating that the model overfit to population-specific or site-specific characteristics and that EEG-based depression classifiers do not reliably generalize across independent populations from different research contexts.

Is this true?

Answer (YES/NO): NO